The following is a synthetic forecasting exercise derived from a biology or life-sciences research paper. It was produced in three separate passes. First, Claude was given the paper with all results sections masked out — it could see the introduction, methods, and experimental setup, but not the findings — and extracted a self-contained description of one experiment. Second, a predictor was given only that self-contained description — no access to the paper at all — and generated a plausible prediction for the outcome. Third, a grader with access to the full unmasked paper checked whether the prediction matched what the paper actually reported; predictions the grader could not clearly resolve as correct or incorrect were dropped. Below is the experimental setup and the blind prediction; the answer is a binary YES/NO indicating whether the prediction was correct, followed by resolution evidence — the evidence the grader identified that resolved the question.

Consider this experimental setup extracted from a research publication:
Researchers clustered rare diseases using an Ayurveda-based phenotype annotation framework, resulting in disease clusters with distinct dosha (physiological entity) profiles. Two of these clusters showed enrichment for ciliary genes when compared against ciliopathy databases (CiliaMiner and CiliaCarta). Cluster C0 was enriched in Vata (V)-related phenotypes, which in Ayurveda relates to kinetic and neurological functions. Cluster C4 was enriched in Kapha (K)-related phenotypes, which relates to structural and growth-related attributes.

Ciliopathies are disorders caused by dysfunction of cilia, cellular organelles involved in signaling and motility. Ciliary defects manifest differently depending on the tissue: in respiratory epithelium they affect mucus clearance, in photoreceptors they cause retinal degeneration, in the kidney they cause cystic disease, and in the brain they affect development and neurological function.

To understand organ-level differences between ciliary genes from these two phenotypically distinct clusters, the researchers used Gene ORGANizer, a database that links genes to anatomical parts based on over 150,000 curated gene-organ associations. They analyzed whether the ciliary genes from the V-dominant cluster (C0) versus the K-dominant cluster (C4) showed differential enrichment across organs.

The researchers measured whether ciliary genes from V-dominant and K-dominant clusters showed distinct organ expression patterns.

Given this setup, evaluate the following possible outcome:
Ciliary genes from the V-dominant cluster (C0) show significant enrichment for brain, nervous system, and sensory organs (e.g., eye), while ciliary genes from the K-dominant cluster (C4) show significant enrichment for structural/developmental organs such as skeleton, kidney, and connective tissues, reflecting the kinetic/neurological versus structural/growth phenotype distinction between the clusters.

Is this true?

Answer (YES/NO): NO